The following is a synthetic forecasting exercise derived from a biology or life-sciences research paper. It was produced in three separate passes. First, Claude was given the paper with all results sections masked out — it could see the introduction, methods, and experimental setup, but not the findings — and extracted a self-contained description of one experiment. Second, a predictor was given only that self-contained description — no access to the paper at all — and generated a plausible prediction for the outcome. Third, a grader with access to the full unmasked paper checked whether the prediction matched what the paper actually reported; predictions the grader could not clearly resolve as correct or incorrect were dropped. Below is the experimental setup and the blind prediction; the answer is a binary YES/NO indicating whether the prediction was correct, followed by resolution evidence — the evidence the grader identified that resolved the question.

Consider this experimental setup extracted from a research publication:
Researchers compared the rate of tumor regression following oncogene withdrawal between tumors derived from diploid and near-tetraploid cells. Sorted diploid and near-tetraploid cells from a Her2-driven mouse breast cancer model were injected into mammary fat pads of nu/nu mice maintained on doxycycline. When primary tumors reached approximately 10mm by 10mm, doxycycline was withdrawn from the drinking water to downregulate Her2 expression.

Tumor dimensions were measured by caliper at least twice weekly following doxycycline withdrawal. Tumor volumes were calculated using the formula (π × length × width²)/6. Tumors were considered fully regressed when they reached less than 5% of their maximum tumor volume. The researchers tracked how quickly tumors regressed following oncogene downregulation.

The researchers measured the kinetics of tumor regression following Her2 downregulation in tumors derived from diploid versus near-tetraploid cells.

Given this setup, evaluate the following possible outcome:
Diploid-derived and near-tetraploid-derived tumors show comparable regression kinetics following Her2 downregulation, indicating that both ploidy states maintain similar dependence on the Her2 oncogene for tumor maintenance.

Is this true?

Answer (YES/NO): NO